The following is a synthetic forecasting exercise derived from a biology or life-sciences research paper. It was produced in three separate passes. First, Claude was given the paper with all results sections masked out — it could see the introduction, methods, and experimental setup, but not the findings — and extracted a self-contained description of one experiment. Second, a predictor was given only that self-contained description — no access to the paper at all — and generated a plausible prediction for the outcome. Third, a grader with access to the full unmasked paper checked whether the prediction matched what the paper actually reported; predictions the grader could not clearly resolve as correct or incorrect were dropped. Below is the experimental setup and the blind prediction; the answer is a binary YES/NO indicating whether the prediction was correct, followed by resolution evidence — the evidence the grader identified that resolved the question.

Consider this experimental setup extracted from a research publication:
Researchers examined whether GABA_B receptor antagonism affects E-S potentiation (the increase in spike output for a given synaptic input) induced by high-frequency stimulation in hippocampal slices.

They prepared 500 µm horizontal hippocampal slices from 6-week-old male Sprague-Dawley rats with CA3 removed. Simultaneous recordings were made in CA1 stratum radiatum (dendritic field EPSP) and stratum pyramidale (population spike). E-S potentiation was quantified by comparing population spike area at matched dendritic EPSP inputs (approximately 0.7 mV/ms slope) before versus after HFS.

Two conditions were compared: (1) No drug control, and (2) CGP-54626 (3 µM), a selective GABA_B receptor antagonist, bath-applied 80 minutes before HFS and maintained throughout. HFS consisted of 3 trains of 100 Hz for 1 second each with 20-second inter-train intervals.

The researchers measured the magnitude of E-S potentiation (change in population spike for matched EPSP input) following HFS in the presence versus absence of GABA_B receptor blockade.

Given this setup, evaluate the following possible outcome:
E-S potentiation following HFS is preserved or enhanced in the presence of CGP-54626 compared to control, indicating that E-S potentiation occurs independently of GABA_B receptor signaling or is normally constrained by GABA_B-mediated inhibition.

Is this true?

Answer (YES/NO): YES